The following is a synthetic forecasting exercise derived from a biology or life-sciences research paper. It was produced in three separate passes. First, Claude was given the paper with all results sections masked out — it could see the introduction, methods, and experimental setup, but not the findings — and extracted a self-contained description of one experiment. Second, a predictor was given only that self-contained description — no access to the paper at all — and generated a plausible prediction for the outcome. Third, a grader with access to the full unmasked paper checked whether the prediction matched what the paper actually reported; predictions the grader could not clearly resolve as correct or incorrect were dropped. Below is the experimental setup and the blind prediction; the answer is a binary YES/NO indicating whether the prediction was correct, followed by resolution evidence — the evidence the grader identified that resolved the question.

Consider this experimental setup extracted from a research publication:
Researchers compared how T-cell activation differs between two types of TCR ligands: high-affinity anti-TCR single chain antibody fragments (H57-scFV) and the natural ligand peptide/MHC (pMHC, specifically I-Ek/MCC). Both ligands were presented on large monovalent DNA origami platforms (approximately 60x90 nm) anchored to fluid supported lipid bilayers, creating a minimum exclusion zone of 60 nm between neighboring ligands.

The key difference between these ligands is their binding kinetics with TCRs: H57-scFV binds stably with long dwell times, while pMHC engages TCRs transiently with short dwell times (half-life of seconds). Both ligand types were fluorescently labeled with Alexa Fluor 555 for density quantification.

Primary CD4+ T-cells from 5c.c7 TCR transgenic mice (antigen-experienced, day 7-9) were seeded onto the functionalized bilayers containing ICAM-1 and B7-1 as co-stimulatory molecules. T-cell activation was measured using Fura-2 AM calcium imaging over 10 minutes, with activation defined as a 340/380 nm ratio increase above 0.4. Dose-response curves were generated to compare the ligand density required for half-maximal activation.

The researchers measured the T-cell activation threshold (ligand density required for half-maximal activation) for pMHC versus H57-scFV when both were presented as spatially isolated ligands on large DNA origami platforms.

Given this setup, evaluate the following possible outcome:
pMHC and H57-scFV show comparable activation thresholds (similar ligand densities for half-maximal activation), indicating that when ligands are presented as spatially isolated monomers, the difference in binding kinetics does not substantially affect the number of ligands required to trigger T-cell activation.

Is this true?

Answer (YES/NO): NO